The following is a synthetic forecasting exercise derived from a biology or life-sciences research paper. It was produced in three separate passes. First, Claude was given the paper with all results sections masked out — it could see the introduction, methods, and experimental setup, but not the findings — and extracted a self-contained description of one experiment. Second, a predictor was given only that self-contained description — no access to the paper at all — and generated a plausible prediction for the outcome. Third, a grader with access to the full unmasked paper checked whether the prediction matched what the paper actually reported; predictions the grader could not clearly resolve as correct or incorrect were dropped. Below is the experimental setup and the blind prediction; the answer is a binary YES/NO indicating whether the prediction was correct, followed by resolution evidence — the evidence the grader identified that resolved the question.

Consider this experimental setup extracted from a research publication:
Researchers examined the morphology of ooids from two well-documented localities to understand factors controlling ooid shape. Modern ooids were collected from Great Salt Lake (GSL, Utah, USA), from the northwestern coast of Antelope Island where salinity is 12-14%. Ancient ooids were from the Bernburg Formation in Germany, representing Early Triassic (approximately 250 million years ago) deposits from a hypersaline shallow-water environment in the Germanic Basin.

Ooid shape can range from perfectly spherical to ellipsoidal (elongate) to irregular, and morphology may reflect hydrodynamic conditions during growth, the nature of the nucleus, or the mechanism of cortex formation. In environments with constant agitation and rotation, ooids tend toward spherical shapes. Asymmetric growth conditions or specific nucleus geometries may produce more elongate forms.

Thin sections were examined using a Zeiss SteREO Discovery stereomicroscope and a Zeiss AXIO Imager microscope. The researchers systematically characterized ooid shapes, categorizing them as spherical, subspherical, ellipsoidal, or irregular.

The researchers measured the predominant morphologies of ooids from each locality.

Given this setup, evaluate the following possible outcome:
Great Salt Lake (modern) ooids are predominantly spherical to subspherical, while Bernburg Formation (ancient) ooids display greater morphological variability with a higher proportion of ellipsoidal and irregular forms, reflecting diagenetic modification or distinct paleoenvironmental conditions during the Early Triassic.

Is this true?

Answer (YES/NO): NO